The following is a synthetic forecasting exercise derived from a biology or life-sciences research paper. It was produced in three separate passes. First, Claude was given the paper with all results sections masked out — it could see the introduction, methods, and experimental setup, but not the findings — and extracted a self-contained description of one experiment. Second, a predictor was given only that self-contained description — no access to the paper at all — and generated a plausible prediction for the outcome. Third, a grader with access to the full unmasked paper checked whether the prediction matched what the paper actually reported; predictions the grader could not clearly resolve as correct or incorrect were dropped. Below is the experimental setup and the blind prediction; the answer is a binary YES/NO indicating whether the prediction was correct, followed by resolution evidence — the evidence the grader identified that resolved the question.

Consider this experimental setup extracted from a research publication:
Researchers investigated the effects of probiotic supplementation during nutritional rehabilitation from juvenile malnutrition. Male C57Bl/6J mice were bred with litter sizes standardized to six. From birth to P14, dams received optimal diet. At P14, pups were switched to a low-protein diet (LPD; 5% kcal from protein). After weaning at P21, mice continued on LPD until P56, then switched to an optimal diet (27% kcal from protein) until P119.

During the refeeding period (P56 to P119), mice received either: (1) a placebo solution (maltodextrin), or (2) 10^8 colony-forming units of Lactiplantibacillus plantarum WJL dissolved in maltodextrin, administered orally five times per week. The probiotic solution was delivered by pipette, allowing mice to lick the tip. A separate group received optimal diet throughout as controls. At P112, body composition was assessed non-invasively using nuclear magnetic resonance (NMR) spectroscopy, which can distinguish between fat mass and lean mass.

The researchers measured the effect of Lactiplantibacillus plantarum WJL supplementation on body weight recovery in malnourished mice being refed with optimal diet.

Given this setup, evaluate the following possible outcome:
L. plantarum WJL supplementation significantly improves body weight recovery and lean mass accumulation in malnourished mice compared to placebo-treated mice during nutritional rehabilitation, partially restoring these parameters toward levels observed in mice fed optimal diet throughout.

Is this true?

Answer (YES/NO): NO